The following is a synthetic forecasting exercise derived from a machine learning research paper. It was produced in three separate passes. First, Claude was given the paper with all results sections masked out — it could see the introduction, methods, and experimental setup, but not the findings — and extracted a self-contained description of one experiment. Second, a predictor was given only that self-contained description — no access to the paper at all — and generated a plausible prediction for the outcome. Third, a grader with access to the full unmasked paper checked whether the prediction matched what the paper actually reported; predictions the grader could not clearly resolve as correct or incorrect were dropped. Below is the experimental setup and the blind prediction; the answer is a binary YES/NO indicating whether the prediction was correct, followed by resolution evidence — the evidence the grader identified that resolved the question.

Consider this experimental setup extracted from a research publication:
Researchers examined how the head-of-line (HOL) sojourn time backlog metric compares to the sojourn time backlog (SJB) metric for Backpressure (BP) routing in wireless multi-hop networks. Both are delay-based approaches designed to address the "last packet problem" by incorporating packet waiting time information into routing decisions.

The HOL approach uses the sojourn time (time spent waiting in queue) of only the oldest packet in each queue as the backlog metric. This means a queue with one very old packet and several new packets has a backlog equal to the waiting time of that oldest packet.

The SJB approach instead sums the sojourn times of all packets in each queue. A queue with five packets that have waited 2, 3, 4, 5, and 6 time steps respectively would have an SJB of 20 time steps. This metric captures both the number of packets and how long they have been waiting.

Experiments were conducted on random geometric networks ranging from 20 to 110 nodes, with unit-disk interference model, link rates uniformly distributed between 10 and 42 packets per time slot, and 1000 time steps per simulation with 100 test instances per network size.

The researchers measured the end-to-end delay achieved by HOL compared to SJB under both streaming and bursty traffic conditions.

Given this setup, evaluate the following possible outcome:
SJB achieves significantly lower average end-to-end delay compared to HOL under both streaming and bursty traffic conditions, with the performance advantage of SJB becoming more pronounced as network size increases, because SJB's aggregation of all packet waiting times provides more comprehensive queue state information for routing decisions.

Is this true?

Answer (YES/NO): NO